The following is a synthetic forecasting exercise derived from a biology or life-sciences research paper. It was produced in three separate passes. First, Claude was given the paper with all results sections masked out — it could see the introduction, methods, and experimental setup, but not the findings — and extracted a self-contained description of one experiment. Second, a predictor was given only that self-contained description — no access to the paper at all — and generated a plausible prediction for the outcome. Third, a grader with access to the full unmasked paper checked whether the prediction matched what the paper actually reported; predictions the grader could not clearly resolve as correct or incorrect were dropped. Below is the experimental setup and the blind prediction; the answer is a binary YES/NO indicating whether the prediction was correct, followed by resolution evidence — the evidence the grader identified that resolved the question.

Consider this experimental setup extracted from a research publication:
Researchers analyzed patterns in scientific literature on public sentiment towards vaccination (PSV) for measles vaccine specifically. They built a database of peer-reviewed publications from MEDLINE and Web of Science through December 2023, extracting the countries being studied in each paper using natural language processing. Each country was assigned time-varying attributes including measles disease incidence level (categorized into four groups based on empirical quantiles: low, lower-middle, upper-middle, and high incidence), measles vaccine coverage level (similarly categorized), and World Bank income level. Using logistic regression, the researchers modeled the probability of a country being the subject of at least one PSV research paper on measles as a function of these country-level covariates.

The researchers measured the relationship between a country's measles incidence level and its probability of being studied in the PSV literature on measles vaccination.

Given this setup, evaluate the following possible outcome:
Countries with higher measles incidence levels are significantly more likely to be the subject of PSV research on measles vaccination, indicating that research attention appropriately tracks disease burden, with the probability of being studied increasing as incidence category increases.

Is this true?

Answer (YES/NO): YES